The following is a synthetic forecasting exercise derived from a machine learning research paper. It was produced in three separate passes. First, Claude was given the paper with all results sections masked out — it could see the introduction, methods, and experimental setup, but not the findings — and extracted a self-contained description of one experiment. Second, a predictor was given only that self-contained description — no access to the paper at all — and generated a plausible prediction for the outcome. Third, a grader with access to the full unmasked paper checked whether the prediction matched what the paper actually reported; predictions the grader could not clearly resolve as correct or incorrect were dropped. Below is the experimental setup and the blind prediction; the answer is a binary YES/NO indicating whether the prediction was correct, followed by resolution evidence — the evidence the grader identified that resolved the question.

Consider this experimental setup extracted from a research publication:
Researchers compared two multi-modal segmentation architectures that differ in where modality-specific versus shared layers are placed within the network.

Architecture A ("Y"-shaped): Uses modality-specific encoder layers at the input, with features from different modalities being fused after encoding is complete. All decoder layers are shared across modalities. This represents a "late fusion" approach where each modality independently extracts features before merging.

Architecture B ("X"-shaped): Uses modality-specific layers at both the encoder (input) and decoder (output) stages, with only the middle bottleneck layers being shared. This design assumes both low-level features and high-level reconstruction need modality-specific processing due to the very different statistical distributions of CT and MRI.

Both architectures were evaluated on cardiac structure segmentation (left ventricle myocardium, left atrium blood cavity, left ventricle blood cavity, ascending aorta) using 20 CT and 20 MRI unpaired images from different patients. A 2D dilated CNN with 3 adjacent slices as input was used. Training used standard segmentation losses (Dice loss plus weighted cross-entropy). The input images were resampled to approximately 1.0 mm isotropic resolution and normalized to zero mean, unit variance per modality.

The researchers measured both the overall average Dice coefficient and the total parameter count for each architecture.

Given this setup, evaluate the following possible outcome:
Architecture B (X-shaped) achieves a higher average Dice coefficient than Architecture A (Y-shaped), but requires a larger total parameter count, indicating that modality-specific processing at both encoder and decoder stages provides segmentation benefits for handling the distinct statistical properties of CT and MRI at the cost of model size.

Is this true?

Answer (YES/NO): YES